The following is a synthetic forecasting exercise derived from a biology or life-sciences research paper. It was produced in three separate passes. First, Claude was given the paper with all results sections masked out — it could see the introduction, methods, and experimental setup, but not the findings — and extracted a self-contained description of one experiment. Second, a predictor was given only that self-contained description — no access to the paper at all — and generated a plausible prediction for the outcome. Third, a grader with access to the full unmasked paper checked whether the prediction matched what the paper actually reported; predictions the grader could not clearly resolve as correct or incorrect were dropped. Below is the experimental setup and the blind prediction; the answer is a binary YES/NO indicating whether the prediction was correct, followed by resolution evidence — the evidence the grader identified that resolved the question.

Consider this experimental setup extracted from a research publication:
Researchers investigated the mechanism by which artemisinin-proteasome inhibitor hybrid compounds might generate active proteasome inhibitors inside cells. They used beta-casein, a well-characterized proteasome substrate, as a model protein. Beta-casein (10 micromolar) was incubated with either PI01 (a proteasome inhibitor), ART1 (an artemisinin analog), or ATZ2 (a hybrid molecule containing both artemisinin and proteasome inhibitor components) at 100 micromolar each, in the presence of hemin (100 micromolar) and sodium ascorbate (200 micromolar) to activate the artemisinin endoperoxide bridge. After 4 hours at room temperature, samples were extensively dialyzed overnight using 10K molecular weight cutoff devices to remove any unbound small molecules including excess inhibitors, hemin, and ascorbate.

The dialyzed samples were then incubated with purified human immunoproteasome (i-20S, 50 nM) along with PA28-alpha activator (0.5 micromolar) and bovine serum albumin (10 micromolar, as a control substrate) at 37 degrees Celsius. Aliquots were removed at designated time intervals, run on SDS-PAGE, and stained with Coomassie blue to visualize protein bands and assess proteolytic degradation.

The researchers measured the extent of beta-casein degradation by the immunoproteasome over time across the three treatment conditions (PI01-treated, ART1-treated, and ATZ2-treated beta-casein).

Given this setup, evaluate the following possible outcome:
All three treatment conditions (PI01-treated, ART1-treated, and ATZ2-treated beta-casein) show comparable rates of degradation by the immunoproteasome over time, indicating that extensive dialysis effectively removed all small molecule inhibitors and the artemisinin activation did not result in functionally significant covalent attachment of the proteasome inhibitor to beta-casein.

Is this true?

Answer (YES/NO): NO